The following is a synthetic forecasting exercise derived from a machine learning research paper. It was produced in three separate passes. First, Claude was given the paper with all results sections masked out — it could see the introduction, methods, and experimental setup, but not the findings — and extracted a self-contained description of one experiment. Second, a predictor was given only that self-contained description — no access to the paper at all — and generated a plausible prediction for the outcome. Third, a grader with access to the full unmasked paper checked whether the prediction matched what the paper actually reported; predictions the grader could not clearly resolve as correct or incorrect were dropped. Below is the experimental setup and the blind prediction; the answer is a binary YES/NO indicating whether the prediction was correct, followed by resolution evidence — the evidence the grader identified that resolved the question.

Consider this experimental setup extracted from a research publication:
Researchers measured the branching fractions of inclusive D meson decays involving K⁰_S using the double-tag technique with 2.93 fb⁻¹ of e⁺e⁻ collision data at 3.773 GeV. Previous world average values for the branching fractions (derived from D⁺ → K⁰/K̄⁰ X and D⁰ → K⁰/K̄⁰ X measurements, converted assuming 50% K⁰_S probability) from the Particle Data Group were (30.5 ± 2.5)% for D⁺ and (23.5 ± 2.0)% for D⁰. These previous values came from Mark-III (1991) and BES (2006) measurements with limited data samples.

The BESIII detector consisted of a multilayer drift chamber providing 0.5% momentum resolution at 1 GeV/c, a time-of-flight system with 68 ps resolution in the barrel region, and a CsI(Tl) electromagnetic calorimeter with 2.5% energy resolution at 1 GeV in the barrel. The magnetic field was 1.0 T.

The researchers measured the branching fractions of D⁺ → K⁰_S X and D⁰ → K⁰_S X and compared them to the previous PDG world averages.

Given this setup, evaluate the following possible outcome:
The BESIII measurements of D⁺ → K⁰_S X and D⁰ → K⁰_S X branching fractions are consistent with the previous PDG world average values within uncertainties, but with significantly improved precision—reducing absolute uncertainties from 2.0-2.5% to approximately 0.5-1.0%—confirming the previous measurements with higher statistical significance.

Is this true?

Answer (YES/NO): NO